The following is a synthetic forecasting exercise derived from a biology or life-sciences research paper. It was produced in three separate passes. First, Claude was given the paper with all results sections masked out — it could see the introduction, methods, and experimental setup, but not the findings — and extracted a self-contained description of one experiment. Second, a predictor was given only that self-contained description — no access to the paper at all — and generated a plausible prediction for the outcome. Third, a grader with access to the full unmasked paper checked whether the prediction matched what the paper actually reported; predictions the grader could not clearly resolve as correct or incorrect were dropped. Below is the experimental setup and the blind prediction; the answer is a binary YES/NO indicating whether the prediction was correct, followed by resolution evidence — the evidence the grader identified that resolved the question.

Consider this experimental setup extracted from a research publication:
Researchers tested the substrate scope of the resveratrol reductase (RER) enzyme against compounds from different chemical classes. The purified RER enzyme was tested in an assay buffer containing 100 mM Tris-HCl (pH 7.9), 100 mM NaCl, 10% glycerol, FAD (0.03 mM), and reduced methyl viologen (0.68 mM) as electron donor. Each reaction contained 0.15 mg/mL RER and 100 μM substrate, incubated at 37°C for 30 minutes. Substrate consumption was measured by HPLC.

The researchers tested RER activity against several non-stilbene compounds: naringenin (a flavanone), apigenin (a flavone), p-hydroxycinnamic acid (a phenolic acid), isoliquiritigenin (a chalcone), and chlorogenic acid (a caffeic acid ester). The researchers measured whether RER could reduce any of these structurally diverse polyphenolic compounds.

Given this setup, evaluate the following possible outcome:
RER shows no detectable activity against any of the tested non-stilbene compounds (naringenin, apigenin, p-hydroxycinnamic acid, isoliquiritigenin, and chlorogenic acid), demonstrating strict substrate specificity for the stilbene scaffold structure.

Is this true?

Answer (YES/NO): NO